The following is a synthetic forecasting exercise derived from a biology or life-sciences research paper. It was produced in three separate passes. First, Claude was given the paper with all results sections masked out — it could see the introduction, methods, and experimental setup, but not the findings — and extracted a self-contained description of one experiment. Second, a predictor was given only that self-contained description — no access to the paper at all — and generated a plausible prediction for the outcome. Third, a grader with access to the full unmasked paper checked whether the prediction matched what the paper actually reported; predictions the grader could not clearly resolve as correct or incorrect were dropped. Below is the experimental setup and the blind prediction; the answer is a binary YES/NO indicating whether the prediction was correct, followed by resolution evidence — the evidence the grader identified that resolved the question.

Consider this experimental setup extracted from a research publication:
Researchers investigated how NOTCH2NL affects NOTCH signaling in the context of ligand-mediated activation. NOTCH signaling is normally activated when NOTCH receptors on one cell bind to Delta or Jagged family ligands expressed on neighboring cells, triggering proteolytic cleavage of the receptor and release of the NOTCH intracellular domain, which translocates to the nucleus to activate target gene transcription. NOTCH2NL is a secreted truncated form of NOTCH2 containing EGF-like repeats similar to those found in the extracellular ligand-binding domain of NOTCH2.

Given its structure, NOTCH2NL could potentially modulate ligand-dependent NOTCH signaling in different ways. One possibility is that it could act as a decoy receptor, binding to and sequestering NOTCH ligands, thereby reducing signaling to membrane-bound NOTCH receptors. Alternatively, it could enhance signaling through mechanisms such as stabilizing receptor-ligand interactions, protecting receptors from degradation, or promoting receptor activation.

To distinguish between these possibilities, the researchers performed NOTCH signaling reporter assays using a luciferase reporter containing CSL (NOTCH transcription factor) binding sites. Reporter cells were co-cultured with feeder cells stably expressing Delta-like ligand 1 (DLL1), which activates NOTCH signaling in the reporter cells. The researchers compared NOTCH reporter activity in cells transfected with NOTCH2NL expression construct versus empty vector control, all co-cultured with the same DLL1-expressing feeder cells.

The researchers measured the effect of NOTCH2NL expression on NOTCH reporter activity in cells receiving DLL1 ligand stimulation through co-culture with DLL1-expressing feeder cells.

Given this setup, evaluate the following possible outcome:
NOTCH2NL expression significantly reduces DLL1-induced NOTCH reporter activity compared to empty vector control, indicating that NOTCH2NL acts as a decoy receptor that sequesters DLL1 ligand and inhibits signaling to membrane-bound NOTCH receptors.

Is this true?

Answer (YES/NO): NO